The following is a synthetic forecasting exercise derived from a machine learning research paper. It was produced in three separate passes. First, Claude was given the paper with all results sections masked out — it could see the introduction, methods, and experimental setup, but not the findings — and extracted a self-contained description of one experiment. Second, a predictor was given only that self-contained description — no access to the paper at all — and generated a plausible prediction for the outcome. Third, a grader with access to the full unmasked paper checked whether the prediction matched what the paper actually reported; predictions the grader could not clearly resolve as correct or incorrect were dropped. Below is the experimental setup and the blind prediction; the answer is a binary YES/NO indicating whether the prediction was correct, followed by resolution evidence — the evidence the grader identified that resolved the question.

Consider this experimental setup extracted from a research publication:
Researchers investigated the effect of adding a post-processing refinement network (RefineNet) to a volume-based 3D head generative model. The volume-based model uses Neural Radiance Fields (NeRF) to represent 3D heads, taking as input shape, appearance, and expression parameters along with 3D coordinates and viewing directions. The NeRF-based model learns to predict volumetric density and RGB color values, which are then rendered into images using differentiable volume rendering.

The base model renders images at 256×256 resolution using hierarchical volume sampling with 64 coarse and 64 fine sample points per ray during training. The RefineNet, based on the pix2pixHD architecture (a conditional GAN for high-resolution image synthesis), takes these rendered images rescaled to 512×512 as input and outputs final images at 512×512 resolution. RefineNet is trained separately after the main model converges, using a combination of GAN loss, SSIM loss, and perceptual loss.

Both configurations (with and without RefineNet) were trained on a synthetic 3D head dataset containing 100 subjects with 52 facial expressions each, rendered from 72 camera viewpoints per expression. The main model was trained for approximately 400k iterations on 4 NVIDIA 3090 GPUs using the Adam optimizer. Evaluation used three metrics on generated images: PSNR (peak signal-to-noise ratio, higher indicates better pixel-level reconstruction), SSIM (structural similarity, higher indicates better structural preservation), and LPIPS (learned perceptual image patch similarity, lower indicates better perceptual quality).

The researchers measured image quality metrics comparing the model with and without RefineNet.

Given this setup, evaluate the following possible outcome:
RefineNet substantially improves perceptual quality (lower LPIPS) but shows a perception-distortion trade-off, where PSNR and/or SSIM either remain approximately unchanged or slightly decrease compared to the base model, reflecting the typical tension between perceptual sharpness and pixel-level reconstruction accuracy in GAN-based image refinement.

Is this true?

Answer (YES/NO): YES